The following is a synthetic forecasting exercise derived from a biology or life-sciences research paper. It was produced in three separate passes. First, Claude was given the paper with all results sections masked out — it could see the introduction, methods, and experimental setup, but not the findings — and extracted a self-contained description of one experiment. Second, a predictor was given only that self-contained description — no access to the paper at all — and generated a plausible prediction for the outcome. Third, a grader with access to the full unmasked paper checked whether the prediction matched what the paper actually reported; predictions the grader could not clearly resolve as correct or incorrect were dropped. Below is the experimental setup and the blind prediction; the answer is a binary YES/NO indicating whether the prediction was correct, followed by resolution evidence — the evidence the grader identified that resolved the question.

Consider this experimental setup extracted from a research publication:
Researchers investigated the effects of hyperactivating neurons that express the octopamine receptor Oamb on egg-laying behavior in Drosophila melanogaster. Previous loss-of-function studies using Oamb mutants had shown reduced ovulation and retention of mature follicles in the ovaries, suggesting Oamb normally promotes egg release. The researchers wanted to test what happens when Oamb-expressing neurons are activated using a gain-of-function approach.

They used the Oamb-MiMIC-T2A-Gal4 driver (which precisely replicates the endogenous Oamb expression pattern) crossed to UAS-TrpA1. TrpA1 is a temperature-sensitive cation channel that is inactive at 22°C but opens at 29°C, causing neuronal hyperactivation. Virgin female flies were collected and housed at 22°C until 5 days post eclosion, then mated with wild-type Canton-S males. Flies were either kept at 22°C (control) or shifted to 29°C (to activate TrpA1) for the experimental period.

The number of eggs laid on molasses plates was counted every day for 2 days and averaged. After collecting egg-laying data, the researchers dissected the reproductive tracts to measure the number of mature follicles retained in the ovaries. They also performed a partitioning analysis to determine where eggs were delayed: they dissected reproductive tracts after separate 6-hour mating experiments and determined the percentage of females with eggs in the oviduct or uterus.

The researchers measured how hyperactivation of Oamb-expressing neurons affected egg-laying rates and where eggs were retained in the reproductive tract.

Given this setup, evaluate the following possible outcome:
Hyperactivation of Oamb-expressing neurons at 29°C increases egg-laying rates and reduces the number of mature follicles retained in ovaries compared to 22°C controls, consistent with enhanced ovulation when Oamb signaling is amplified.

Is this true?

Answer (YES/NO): NO